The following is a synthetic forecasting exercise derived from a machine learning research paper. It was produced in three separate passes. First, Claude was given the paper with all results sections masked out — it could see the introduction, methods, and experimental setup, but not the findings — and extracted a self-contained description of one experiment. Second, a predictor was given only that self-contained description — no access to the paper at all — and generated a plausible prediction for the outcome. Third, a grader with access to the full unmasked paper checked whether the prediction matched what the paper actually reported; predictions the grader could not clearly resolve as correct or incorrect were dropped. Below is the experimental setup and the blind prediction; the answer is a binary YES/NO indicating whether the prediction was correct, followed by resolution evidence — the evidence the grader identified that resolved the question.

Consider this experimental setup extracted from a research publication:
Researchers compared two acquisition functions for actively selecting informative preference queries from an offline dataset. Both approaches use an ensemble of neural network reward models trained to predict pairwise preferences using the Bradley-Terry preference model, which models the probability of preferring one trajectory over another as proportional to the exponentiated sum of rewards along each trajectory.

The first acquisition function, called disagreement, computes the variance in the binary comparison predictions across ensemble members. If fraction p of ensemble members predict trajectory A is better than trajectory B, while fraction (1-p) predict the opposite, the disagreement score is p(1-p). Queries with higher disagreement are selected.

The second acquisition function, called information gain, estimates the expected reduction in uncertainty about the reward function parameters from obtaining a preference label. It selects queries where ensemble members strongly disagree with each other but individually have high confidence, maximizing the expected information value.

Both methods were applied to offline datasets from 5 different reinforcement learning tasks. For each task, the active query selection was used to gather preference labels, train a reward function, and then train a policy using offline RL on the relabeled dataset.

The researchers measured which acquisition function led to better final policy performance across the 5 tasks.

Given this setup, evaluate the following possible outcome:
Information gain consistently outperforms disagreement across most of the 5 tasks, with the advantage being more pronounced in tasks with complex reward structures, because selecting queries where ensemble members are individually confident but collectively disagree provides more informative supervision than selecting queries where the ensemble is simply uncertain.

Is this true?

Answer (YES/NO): NO